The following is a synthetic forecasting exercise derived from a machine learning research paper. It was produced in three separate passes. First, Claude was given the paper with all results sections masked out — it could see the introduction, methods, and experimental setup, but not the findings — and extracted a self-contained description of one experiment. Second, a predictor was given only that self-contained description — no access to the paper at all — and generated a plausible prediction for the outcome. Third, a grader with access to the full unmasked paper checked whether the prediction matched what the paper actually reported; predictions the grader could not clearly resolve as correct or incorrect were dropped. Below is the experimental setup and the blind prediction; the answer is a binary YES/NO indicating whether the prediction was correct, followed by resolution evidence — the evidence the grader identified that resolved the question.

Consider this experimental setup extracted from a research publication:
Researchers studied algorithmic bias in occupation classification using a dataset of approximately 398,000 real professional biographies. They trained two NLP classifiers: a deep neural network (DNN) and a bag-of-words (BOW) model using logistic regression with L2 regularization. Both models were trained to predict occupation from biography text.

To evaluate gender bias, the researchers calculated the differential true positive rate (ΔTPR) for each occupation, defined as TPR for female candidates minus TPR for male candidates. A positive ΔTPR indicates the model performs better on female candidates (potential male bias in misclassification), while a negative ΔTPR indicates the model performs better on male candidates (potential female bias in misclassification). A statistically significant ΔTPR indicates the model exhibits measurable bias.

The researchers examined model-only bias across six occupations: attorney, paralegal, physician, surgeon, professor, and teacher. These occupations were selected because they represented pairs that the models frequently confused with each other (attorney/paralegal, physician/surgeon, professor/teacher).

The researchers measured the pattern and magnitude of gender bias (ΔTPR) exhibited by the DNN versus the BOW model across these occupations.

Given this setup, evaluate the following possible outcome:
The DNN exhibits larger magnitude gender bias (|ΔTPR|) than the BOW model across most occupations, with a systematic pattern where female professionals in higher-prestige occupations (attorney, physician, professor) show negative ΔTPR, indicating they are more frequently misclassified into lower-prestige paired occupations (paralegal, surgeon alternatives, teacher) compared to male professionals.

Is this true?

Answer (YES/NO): NO